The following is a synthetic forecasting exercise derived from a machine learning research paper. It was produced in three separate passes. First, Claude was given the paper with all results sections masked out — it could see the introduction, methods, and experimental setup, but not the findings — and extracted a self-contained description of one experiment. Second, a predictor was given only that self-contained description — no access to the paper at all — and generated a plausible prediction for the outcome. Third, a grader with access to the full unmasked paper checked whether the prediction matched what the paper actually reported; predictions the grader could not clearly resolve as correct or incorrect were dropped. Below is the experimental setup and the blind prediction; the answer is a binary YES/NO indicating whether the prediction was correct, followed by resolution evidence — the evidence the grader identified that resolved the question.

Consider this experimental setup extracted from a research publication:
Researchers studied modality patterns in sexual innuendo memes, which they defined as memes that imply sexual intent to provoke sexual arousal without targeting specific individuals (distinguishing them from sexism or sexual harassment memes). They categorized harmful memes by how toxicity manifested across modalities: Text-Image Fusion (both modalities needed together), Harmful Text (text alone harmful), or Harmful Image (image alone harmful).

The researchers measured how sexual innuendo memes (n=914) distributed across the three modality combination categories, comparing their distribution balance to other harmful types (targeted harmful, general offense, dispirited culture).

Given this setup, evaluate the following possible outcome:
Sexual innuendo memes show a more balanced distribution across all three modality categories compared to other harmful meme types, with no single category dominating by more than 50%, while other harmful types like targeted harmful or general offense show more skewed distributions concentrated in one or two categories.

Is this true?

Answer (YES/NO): YES